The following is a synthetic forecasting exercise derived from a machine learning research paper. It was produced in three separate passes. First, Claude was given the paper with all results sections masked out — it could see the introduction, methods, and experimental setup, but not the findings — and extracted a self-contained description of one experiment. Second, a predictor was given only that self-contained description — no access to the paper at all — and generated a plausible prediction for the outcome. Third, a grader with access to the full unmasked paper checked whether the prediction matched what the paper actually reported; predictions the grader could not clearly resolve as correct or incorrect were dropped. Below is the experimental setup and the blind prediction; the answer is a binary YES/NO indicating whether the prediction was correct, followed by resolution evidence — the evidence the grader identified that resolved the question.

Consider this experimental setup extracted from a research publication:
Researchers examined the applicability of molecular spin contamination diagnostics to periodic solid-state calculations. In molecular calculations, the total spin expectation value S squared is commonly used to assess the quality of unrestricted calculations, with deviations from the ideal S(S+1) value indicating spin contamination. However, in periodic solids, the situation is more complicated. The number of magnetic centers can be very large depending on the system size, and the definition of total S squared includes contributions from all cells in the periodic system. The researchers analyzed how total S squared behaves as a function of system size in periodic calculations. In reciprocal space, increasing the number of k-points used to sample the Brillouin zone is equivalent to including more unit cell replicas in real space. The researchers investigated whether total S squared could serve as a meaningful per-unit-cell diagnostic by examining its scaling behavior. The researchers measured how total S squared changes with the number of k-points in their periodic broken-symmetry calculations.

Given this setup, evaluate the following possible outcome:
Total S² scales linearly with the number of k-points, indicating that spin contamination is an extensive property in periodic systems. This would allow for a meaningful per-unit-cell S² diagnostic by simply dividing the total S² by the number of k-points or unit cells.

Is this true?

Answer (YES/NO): NO